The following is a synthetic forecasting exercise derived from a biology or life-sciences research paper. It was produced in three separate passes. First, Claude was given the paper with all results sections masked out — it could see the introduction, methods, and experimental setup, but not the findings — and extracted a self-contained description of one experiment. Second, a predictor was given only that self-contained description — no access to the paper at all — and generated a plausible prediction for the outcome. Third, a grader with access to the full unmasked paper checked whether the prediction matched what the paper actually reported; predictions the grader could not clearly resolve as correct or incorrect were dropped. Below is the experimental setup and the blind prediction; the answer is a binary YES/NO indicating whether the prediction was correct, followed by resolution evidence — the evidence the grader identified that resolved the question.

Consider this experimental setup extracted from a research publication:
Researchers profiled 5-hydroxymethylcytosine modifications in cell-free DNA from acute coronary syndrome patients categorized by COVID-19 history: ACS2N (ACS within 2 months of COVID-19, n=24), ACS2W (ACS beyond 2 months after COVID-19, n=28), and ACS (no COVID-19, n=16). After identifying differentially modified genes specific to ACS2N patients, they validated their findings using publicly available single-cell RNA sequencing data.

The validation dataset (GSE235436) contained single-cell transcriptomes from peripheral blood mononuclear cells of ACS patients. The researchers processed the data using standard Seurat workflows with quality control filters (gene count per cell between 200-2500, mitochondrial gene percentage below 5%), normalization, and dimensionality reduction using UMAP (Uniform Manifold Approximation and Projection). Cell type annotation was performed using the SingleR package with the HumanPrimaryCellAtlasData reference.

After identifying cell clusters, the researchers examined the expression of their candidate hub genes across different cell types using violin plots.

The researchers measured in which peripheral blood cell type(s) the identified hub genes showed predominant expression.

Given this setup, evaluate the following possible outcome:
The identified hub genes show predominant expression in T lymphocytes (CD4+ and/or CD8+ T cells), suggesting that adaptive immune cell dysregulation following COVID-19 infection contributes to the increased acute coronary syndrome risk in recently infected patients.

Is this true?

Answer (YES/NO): NO